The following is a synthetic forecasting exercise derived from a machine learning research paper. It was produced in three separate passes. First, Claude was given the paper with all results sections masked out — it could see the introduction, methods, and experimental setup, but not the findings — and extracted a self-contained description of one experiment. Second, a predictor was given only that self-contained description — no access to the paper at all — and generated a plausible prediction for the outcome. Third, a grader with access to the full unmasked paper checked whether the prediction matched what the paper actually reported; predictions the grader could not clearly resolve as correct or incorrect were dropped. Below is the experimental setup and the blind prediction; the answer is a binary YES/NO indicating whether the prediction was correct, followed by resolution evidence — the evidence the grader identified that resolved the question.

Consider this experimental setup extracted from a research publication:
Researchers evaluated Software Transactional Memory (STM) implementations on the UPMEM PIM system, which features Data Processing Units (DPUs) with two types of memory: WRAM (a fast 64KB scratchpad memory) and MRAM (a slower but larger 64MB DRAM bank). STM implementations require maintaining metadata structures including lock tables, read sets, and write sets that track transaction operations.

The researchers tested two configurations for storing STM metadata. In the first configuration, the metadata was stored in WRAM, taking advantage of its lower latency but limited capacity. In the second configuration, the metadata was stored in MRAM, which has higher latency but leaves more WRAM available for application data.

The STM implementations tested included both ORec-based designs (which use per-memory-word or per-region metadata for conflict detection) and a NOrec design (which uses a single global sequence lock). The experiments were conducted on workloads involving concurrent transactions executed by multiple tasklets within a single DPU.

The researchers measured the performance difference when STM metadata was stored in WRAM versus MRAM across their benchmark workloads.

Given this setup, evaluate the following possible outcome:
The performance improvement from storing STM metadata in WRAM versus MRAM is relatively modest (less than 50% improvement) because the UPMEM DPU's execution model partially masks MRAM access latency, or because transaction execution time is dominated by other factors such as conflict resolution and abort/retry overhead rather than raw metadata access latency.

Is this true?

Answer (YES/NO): NO